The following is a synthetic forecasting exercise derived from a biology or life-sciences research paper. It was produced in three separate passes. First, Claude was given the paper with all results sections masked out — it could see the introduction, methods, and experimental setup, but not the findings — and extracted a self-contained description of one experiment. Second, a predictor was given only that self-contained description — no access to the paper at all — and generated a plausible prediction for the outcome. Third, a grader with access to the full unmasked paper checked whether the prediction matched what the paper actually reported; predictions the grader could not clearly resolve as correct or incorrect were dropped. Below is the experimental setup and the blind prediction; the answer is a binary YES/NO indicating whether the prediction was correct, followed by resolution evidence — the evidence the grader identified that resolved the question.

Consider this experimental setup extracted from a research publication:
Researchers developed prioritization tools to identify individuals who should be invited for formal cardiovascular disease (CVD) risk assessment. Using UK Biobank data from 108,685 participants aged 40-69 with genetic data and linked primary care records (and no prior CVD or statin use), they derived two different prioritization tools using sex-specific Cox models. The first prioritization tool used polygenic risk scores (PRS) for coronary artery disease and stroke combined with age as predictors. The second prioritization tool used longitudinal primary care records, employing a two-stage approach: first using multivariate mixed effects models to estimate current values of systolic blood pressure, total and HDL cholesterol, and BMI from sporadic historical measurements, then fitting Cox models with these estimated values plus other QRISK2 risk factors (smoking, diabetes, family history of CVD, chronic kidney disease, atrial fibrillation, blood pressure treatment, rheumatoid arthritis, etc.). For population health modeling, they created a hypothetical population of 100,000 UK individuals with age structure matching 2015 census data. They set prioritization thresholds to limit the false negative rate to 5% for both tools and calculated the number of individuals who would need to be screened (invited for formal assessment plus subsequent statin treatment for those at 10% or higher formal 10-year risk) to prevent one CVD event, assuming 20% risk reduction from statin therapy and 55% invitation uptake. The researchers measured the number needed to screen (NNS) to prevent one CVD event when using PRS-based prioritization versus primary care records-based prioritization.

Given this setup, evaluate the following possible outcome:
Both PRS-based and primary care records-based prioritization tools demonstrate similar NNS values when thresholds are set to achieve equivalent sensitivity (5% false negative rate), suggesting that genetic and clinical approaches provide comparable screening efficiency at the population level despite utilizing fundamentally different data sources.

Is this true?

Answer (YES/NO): NO